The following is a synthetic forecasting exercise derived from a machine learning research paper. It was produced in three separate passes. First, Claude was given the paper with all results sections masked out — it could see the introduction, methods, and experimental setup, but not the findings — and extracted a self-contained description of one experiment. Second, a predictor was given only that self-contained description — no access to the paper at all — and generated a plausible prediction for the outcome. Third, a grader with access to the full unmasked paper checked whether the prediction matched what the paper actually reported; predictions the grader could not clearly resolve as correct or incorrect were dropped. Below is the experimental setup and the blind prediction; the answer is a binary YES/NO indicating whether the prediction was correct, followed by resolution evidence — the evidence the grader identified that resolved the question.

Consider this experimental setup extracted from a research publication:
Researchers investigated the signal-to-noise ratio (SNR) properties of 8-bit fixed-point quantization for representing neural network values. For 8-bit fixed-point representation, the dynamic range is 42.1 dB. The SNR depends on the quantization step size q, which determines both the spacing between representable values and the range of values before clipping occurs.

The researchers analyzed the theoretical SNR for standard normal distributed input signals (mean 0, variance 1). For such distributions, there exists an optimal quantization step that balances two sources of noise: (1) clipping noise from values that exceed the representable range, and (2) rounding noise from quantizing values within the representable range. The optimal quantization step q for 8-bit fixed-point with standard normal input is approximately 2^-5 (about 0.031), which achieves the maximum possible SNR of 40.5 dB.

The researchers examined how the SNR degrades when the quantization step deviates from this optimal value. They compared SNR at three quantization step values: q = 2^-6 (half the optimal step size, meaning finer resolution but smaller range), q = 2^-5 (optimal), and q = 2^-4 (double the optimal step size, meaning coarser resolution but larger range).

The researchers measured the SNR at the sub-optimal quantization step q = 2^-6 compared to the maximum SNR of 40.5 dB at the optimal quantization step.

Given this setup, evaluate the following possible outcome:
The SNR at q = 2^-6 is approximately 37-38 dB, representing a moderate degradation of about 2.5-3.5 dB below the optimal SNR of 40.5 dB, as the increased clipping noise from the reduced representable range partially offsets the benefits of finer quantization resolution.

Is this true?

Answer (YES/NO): NO